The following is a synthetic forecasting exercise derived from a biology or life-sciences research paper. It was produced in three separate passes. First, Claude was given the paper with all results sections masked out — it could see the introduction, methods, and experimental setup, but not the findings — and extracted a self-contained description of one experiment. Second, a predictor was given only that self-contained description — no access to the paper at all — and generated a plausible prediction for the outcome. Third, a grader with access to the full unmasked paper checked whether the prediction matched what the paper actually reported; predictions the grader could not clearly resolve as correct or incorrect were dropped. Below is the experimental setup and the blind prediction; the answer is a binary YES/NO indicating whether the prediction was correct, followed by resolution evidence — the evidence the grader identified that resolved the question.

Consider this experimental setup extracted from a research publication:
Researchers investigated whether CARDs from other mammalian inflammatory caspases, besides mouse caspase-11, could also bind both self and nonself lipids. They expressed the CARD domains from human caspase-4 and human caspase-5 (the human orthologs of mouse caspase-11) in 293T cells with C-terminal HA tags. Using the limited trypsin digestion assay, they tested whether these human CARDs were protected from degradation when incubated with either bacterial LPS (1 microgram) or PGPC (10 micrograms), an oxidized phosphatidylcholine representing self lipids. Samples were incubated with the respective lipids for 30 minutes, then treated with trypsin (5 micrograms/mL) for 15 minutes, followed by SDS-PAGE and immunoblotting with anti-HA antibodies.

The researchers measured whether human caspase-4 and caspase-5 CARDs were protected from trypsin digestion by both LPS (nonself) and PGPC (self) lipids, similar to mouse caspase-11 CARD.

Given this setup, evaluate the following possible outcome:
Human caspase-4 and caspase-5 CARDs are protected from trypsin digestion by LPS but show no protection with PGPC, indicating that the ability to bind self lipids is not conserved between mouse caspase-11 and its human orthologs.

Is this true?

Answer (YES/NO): NO